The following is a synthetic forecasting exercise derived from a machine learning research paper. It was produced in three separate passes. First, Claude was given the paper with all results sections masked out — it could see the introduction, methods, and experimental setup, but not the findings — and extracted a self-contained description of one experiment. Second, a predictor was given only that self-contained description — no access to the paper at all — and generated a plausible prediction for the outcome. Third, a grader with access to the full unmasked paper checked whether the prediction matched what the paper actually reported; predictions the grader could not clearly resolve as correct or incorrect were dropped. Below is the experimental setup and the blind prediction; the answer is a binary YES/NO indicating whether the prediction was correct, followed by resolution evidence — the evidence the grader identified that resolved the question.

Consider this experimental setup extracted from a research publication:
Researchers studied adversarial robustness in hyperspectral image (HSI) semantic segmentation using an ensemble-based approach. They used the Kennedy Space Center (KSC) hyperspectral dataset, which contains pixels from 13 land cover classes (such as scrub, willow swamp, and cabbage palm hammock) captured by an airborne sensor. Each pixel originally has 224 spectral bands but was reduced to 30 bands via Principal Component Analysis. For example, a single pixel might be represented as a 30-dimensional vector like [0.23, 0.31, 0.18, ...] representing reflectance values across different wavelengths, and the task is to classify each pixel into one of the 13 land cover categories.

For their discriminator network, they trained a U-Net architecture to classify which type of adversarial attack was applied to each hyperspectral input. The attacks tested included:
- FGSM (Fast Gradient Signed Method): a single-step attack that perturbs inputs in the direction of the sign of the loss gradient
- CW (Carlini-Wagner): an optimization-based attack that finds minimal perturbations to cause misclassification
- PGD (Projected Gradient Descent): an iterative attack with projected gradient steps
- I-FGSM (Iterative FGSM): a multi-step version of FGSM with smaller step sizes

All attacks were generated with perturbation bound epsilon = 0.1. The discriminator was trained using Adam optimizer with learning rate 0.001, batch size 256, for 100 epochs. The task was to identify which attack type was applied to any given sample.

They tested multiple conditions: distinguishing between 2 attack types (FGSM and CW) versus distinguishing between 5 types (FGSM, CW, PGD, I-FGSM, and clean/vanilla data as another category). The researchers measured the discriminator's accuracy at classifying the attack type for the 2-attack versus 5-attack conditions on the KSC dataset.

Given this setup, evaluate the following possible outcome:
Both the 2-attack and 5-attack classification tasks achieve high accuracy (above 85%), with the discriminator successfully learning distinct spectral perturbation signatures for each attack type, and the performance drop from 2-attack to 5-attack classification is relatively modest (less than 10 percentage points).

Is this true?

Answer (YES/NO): NO